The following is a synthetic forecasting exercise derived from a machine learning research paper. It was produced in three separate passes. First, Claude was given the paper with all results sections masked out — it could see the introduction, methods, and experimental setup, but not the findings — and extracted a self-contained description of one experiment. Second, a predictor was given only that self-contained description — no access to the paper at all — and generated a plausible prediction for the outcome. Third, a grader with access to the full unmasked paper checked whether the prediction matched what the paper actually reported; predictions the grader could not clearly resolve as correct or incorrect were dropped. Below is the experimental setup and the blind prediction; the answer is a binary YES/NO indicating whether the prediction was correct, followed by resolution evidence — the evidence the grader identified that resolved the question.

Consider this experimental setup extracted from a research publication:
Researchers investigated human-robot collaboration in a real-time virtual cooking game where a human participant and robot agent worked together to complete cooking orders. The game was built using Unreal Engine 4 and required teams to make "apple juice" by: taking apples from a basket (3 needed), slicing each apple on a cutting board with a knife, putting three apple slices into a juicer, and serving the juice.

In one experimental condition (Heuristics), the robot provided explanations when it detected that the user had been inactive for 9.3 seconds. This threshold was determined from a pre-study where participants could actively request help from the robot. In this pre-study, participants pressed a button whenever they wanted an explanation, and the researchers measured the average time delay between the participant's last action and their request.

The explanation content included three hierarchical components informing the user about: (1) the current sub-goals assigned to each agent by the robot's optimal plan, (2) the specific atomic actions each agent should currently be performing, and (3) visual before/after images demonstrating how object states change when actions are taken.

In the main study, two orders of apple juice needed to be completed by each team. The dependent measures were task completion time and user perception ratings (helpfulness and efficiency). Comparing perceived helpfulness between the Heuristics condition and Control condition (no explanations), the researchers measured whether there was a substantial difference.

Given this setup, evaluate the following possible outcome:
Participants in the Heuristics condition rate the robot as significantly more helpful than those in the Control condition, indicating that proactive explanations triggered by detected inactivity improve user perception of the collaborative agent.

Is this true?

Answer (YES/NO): NO